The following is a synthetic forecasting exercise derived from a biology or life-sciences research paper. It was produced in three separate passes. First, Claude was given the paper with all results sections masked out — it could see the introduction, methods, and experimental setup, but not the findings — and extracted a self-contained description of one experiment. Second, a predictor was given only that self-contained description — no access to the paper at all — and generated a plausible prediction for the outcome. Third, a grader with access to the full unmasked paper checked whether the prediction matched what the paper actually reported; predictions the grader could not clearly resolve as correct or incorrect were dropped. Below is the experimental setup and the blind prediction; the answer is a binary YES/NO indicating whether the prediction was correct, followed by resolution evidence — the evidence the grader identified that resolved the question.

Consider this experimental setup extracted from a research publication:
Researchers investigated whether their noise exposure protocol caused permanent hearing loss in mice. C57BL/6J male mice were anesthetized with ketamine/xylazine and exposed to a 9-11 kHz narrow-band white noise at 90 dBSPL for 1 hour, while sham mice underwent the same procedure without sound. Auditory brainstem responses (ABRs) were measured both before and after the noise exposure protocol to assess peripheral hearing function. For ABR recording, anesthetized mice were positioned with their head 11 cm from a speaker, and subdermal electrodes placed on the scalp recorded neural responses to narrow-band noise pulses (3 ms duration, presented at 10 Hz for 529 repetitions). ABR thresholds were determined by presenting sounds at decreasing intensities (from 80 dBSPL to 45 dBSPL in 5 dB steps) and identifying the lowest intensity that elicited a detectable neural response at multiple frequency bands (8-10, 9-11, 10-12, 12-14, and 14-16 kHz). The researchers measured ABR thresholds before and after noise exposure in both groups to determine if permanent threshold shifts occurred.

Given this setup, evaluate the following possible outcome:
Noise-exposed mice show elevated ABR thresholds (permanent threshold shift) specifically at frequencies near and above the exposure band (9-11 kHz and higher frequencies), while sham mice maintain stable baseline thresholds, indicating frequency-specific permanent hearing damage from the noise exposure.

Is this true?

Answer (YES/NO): NO